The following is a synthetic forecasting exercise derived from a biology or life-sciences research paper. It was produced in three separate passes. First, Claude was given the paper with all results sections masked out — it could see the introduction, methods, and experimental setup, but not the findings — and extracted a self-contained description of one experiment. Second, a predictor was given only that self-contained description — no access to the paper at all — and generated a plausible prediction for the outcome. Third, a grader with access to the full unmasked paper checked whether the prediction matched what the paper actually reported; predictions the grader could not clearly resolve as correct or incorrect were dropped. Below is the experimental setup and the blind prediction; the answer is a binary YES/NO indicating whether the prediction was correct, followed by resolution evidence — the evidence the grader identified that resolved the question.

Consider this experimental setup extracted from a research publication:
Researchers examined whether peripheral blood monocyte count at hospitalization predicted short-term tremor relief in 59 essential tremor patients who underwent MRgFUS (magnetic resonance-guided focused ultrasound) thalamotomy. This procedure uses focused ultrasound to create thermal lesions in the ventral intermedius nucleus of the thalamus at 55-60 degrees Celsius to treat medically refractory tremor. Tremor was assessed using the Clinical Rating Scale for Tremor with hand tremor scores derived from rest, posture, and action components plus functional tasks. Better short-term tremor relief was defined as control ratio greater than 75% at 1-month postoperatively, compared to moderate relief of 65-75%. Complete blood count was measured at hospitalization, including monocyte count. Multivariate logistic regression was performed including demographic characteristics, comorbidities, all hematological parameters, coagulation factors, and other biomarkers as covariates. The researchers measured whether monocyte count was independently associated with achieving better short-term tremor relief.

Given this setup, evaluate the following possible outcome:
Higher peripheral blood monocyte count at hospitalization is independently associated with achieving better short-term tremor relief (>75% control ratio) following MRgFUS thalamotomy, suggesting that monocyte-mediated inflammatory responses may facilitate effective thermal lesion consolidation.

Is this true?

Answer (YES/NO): NO